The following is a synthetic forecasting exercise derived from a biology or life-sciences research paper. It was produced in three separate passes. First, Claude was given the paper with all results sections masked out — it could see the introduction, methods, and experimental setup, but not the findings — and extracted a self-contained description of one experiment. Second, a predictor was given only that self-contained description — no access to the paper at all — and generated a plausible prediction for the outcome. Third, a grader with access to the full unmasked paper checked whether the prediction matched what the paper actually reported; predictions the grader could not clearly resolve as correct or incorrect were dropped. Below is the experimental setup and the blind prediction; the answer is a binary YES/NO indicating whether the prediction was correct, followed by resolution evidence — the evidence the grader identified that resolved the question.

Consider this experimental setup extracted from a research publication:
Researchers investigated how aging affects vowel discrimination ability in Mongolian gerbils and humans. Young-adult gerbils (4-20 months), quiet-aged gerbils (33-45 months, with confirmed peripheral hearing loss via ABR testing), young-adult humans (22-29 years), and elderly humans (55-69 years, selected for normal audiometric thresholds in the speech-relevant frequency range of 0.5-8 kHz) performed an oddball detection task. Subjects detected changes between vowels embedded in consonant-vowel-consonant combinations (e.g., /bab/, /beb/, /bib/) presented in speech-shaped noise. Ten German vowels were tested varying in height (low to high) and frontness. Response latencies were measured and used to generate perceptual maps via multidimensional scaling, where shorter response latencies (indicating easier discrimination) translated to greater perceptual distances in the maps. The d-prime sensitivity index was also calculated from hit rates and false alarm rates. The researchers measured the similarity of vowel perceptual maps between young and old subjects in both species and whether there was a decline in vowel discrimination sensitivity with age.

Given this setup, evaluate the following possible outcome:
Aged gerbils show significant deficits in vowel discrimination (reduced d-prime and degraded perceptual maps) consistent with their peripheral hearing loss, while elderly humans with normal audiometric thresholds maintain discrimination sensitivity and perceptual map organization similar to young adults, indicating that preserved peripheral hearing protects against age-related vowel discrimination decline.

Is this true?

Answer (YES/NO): NO